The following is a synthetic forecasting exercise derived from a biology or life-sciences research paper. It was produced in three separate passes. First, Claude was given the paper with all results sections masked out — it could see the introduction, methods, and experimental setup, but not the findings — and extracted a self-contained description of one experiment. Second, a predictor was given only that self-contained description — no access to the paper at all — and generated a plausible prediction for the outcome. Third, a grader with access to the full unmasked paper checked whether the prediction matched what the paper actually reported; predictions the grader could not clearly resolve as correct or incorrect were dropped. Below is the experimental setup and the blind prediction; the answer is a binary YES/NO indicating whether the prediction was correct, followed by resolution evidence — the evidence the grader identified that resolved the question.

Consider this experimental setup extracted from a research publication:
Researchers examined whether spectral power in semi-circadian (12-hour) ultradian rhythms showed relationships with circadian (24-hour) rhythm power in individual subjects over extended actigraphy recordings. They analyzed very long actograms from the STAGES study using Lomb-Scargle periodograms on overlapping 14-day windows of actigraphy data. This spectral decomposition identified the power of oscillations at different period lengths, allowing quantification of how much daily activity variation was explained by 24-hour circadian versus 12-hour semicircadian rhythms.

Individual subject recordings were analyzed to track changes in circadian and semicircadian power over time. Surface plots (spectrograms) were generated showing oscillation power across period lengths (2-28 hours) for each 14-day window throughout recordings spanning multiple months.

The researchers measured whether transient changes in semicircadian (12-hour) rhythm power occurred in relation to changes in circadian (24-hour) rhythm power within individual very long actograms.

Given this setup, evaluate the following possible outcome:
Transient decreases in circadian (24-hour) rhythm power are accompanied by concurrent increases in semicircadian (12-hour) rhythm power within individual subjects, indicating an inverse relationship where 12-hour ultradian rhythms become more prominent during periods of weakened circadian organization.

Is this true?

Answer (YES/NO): YES